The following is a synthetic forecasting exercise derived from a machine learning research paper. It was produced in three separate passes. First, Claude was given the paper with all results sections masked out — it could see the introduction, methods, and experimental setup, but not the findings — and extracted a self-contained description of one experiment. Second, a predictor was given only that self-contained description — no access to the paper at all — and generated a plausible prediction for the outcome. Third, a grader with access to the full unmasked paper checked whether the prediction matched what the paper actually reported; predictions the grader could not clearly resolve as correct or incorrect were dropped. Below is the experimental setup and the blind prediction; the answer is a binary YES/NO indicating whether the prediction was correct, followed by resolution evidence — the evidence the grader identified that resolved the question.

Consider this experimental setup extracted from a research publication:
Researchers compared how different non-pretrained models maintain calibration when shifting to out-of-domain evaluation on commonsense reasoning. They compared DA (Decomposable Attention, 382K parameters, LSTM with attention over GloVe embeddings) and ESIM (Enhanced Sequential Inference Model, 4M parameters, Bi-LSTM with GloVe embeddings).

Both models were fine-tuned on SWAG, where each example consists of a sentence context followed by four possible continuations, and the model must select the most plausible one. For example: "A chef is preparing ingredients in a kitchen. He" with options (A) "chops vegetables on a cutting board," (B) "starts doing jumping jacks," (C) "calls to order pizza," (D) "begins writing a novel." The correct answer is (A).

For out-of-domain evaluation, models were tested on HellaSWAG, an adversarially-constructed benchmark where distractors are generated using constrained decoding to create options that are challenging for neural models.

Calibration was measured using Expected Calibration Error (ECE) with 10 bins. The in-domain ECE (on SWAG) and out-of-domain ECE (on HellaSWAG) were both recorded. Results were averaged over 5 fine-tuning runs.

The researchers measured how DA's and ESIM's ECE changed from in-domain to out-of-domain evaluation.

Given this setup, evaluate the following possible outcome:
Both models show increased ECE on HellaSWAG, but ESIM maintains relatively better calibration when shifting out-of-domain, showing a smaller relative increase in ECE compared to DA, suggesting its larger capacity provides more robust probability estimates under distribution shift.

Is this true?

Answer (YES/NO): YES